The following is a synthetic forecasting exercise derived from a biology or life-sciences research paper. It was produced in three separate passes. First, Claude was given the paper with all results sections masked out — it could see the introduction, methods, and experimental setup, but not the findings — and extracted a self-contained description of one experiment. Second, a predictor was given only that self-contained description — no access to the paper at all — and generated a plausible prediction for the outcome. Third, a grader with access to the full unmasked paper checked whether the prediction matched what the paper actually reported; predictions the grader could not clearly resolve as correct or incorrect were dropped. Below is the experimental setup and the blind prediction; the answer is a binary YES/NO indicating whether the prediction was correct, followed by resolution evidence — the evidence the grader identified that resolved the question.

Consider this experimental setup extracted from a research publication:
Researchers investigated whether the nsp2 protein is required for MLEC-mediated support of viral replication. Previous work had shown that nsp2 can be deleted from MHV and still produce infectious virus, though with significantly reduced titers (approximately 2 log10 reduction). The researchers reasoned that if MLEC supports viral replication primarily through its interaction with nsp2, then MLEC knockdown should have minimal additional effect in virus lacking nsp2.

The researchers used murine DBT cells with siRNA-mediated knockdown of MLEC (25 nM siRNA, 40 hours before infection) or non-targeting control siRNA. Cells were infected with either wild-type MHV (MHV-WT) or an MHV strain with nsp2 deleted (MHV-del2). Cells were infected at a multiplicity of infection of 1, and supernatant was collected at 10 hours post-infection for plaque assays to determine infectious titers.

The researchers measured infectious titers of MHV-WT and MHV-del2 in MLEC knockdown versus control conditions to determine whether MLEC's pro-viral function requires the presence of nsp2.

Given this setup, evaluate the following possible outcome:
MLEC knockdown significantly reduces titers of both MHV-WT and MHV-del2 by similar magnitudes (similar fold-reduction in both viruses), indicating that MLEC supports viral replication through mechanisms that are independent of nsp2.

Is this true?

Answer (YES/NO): NO